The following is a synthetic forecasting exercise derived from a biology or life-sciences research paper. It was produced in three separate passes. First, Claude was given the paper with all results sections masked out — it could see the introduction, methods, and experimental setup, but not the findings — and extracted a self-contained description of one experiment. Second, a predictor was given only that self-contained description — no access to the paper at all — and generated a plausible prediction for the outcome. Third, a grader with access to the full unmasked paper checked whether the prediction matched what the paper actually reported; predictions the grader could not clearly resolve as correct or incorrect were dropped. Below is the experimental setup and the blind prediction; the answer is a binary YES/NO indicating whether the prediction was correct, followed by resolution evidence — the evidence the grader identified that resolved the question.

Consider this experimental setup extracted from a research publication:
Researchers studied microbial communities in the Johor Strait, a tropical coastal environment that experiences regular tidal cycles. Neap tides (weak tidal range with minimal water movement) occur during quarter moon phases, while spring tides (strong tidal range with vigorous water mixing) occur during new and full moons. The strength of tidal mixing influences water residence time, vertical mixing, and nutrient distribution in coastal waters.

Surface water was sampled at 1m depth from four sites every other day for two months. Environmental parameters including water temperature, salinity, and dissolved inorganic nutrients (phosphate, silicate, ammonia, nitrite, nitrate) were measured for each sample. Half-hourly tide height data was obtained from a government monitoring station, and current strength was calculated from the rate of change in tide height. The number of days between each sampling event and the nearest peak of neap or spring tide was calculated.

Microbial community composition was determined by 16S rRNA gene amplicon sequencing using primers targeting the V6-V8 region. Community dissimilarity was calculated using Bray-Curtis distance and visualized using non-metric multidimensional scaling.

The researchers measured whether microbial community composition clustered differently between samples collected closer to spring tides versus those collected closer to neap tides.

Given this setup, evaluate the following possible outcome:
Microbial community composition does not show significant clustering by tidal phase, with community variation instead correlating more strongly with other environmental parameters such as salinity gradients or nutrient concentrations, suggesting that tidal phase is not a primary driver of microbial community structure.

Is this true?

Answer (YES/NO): NO